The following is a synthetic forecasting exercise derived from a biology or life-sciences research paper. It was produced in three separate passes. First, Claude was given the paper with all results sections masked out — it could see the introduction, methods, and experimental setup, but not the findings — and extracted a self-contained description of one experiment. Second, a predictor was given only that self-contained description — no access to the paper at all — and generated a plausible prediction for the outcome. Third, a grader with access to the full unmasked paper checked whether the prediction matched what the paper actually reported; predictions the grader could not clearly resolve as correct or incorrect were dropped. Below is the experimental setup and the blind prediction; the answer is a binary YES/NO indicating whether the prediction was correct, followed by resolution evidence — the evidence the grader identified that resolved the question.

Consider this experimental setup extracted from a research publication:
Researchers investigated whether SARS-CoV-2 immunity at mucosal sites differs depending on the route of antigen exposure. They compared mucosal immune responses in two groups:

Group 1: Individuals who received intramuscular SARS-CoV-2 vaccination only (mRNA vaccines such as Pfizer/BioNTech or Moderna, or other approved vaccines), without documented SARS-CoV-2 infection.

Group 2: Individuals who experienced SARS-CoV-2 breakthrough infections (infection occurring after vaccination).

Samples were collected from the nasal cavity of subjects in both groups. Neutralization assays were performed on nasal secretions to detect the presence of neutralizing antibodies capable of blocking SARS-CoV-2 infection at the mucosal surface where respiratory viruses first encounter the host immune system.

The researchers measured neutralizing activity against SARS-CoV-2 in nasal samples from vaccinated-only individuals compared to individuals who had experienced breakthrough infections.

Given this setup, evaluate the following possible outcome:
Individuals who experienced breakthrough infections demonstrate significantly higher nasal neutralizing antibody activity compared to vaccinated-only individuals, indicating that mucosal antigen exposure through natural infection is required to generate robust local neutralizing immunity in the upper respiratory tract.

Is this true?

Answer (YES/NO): YES